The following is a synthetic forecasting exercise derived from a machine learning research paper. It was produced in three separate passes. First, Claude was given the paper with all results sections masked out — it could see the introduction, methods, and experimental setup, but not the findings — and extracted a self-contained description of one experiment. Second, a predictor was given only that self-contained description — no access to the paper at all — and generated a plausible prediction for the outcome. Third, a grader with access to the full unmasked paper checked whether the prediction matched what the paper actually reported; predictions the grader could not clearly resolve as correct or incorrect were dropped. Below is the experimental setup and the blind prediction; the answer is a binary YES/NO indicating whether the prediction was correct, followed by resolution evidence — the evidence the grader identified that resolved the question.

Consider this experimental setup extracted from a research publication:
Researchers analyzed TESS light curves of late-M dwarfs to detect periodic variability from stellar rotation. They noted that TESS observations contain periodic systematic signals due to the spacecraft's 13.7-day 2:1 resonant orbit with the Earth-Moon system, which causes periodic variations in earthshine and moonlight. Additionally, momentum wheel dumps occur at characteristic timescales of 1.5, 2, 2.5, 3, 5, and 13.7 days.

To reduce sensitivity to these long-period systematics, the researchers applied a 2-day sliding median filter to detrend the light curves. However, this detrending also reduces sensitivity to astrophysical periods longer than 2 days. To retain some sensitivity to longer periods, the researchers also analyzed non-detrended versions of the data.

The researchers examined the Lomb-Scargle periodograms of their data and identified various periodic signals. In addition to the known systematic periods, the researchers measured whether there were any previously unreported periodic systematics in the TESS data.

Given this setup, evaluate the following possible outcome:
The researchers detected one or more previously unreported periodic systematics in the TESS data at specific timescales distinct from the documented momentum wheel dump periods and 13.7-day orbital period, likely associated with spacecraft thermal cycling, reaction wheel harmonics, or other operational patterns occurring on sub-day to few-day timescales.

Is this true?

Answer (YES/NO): YES